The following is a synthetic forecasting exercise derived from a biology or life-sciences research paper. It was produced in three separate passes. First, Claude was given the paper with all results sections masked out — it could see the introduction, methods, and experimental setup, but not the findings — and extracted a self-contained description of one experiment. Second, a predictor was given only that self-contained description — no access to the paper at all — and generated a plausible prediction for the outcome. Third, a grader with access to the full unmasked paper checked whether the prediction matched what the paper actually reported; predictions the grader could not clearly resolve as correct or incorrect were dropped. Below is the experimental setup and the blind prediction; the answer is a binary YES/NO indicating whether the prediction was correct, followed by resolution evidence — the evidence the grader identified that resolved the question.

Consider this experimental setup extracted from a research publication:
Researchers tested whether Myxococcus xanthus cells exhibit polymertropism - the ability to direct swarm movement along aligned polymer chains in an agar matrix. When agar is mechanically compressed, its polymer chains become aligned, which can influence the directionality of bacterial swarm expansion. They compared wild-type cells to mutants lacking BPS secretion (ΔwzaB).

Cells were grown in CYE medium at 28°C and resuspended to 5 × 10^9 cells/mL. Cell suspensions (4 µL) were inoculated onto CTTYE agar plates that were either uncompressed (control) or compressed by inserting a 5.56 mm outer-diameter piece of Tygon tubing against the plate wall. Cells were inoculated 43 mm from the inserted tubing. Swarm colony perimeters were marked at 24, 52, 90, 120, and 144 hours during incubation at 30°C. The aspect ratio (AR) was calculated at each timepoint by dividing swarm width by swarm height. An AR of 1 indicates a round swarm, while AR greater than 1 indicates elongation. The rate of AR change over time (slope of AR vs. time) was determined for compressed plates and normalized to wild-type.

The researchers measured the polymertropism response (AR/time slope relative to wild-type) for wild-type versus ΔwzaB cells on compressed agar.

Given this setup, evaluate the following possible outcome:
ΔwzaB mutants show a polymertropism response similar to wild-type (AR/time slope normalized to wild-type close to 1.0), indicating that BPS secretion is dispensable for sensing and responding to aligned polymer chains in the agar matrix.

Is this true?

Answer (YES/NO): NO